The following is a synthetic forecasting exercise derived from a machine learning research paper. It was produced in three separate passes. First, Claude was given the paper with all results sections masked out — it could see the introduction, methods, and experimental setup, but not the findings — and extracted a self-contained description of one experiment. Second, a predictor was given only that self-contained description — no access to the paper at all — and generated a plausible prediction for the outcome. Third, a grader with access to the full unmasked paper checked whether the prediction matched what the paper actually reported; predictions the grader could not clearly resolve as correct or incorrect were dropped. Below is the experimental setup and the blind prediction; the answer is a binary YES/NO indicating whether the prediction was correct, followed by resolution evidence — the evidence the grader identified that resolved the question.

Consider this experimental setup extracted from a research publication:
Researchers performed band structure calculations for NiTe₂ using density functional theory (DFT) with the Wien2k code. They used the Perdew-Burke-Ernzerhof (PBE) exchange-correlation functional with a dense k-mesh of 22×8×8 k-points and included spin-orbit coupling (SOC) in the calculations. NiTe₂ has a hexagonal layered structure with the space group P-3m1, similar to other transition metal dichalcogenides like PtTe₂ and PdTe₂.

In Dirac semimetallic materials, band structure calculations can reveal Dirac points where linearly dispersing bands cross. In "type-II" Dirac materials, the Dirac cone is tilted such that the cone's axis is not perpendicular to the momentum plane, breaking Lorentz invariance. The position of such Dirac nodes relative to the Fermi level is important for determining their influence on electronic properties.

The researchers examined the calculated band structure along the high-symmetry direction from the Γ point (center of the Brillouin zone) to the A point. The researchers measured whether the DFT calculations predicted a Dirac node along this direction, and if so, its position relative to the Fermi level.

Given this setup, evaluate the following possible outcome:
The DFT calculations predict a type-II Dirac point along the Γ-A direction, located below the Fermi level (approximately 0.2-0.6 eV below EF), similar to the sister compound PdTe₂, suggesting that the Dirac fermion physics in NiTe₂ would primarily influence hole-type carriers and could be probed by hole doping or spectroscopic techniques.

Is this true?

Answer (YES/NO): NO